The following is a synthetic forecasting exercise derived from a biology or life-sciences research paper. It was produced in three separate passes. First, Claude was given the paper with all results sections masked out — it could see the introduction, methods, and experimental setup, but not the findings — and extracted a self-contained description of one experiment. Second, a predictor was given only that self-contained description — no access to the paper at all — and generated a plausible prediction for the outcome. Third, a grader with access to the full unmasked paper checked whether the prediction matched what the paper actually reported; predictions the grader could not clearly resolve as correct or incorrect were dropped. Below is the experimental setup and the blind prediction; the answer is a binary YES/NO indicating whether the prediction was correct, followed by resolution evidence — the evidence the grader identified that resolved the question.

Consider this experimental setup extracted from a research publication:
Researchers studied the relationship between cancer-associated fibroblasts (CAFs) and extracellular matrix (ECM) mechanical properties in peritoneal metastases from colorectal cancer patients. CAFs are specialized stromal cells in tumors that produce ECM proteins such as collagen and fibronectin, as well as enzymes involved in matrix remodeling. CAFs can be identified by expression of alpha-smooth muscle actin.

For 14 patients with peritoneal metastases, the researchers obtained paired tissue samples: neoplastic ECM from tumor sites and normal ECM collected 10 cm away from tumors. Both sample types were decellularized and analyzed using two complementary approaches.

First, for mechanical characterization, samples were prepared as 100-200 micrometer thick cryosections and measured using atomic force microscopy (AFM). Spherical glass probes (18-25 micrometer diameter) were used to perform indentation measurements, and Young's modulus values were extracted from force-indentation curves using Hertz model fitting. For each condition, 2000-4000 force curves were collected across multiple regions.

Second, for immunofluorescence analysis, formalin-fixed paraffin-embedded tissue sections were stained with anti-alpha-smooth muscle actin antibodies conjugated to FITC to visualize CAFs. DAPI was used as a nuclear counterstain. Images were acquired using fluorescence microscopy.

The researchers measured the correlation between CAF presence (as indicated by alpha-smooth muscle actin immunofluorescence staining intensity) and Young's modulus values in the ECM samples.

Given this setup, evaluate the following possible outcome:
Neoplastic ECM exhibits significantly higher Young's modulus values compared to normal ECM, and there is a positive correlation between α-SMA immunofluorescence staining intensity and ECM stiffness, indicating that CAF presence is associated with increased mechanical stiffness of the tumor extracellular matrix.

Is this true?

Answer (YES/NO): YES